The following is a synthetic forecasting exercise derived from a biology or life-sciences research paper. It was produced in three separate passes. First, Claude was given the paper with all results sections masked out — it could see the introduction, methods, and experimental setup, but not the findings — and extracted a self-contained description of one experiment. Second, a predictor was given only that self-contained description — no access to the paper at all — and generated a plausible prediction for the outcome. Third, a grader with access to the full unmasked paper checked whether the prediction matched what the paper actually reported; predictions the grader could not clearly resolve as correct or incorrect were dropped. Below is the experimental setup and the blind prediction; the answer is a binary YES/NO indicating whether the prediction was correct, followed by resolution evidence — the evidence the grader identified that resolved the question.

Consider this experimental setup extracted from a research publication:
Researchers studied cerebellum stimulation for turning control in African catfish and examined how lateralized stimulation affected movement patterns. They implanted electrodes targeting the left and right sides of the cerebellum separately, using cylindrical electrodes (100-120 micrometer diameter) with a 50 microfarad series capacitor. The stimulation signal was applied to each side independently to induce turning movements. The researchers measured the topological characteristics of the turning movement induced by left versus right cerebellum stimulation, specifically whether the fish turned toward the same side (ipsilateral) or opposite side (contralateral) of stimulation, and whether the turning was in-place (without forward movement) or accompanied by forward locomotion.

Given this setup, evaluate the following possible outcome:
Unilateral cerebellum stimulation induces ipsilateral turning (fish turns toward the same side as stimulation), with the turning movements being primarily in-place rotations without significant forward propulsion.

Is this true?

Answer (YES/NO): NO